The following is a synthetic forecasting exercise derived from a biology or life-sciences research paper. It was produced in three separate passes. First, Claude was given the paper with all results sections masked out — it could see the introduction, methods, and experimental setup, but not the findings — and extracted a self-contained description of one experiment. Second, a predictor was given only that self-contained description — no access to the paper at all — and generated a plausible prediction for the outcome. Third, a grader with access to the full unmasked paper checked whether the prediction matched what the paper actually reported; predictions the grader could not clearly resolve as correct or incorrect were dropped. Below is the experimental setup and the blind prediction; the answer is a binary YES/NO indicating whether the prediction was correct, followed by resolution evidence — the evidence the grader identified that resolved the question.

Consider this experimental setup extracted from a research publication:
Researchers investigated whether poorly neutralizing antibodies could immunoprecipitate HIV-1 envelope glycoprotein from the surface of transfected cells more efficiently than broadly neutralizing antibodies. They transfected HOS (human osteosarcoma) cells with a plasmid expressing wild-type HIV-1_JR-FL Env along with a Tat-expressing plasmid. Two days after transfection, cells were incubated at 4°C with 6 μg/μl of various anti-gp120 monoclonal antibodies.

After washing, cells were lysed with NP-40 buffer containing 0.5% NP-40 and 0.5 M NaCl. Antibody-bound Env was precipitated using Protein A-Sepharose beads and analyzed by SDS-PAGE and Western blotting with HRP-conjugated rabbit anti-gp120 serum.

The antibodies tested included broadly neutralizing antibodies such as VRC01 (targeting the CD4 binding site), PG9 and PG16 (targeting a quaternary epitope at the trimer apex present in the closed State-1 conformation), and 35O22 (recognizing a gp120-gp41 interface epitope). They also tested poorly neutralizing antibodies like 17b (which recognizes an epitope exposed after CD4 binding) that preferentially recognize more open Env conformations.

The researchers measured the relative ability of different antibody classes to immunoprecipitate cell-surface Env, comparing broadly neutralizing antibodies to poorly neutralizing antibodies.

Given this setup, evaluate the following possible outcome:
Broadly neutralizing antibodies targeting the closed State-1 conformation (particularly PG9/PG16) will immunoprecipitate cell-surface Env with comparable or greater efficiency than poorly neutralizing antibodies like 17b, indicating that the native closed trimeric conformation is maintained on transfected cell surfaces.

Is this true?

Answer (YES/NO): NO